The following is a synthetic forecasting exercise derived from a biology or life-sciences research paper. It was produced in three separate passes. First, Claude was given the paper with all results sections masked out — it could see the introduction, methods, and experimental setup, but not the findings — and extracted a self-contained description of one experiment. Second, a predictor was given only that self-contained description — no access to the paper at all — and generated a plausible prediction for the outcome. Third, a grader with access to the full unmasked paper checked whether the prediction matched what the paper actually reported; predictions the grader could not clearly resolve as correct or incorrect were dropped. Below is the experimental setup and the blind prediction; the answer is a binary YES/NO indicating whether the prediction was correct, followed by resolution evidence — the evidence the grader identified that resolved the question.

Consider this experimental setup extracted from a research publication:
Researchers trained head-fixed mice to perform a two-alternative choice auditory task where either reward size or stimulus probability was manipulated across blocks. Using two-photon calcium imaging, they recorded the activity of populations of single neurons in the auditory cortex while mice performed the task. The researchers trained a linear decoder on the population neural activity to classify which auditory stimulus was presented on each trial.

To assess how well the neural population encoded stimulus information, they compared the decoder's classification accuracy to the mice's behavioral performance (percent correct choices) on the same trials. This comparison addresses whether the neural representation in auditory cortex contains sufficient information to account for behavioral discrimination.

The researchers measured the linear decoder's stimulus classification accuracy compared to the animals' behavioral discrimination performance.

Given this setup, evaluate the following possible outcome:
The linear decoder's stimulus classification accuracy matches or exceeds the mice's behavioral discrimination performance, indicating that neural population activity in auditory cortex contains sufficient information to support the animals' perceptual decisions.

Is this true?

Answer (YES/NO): YES